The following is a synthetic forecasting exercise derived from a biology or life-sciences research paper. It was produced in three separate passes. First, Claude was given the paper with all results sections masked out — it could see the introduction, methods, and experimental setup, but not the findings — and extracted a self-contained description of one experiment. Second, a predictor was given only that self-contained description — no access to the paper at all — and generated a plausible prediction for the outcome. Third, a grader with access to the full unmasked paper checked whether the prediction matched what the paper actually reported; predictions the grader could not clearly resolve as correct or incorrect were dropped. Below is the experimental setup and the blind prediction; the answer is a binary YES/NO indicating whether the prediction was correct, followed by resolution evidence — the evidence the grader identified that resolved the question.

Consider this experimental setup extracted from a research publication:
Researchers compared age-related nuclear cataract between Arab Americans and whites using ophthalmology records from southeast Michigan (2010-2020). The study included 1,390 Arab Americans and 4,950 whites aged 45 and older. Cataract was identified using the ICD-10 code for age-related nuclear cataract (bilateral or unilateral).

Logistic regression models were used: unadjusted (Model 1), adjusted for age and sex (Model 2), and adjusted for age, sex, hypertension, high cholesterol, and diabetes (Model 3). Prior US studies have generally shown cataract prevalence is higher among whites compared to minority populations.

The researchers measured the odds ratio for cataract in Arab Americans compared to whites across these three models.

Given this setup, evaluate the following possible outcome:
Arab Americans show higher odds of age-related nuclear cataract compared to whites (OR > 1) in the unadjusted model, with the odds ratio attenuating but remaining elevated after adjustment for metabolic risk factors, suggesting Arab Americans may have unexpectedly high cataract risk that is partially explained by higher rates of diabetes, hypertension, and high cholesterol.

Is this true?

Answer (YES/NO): YES